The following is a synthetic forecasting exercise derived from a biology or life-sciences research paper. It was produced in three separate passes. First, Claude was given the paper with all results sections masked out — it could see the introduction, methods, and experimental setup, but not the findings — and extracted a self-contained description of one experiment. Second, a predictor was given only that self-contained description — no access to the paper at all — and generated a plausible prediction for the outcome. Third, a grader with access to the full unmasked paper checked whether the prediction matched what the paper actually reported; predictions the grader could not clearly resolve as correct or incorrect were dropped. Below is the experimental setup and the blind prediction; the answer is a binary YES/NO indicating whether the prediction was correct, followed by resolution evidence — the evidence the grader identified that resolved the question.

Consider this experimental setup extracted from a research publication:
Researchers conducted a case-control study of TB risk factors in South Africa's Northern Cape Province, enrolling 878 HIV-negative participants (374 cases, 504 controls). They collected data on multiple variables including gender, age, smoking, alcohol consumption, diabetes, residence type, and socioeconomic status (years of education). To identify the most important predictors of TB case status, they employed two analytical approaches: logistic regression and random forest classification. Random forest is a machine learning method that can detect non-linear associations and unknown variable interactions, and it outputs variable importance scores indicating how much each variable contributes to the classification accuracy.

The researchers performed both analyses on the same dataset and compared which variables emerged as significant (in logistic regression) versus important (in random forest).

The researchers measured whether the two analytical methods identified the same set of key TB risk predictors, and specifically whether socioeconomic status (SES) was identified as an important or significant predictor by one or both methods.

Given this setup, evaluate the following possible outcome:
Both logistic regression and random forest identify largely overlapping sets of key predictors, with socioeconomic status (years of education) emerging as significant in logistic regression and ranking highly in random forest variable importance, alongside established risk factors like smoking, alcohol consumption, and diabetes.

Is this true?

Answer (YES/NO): NO